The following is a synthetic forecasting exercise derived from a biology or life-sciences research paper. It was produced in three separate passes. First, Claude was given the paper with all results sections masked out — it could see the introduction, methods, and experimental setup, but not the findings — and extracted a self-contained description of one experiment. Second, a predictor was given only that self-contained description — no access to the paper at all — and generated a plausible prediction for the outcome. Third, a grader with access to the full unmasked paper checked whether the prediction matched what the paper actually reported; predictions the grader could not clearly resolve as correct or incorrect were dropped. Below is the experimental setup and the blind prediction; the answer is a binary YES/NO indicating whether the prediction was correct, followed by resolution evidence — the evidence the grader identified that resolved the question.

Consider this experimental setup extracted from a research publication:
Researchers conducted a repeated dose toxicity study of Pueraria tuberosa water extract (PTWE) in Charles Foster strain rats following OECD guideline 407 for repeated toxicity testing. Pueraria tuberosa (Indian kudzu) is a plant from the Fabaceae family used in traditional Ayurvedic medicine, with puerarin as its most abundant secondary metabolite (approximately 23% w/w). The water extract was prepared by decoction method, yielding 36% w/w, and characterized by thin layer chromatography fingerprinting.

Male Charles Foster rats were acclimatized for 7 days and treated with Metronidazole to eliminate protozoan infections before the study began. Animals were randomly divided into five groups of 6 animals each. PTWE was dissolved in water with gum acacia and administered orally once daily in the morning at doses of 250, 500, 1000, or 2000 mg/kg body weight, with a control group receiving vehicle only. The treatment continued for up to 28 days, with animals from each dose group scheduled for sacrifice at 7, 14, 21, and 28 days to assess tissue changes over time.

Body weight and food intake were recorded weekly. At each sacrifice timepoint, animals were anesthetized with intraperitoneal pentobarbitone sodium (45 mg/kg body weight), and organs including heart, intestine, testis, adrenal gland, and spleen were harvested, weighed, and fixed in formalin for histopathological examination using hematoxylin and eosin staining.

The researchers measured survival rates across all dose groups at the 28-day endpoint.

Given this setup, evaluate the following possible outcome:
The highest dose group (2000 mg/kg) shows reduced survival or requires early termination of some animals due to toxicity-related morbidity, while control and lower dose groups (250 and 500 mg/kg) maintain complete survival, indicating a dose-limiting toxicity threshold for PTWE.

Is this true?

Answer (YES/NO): YES